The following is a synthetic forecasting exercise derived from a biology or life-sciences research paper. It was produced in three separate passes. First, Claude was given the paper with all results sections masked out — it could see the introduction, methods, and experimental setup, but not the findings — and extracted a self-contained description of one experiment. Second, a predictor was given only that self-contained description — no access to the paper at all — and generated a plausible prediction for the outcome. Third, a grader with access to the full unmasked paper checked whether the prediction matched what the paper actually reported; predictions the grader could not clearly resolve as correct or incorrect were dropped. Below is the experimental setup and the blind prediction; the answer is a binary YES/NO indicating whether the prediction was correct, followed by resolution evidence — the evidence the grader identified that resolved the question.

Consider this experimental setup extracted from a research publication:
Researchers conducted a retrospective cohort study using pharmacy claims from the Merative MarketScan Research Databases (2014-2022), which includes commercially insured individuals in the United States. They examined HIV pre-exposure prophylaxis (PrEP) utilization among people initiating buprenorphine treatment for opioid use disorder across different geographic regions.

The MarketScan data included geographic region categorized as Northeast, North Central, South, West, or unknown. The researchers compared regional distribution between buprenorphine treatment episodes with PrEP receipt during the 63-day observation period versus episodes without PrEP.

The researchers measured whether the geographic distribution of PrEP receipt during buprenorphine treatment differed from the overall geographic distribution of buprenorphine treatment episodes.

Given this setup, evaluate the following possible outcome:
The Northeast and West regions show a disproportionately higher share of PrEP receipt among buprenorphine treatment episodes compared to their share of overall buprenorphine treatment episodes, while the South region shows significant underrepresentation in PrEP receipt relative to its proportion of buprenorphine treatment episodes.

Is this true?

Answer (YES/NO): YES